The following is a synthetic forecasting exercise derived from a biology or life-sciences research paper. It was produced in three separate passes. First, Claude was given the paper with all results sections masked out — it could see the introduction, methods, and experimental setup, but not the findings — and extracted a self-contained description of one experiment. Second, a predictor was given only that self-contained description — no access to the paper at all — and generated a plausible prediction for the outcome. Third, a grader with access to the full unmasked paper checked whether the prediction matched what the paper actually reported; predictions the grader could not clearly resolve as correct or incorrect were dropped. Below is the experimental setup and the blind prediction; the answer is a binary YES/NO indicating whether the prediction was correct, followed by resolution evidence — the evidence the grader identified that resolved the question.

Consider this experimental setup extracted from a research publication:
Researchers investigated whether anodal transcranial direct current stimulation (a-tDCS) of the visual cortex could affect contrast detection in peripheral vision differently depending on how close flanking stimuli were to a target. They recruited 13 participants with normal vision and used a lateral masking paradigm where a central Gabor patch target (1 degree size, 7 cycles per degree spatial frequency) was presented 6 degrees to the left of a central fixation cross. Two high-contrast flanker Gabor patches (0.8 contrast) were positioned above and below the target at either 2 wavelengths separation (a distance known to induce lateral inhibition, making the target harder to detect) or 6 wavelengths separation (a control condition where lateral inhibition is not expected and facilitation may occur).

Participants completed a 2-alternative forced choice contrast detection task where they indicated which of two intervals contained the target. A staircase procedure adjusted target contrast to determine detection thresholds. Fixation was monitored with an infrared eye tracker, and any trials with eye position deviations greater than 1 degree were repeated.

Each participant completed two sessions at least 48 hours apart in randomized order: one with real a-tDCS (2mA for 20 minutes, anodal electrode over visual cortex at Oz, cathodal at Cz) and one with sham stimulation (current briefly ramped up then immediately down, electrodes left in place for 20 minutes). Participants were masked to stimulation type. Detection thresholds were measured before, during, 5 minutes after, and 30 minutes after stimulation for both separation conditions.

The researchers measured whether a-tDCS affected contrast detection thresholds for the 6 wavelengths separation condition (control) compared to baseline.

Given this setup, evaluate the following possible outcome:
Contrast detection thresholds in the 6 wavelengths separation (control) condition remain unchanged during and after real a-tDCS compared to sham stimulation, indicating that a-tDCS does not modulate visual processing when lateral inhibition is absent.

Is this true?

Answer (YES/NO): YES